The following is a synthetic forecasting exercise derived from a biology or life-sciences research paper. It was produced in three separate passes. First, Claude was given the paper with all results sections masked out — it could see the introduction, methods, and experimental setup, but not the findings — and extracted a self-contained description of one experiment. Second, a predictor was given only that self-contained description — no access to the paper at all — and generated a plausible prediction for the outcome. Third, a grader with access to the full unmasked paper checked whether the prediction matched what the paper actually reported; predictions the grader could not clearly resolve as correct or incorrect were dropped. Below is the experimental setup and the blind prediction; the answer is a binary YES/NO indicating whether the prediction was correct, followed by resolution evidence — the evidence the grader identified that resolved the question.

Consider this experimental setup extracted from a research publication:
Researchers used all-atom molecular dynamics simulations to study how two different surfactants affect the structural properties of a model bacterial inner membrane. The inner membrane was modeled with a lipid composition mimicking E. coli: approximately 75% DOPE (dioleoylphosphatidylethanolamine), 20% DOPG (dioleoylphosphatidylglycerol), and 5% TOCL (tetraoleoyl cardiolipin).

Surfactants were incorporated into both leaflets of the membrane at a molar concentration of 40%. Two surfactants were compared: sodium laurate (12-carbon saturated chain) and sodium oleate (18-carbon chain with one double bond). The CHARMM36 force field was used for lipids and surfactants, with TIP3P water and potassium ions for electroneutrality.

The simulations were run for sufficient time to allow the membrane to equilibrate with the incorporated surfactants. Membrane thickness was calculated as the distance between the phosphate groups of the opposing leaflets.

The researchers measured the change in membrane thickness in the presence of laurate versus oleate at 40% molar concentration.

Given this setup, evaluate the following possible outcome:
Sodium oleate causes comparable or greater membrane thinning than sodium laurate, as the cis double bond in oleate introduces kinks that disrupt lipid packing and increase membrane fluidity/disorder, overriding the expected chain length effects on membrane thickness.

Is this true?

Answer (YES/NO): NO